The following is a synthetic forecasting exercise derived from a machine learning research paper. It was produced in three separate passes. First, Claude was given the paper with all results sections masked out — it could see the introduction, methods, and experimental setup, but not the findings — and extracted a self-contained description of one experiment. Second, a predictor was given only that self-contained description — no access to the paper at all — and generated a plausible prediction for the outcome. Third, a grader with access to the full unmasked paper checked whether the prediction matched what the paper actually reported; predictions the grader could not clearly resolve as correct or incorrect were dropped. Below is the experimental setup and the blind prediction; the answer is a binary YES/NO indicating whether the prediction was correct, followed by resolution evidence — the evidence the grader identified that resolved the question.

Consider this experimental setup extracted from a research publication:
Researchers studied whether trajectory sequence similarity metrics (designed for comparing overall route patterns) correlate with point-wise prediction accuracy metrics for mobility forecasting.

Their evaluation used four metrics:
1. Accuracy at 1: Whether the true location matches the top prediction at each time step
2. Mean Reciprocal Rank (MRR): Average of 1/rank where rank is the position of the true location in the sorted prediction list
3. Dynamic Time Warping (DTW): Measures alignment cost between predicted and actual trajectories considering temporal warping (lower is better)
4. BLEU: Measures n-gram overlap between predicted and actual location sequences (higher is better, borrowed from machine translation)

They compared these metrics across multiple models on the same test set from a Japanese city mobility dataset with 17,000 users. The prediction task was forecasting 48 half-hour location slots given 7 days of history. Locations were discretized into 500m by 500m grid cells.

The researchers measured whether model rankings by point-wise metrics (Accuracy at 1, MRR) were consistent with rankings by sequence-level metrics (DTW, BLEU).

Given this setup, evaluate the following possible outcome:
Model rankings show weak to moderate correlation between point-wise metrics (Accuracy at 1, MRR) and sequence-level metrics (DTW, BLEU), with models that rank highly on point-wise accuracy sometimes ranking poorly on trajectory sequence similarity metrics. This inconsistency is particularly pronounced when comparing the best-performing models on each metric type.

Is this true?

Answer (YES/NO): YES